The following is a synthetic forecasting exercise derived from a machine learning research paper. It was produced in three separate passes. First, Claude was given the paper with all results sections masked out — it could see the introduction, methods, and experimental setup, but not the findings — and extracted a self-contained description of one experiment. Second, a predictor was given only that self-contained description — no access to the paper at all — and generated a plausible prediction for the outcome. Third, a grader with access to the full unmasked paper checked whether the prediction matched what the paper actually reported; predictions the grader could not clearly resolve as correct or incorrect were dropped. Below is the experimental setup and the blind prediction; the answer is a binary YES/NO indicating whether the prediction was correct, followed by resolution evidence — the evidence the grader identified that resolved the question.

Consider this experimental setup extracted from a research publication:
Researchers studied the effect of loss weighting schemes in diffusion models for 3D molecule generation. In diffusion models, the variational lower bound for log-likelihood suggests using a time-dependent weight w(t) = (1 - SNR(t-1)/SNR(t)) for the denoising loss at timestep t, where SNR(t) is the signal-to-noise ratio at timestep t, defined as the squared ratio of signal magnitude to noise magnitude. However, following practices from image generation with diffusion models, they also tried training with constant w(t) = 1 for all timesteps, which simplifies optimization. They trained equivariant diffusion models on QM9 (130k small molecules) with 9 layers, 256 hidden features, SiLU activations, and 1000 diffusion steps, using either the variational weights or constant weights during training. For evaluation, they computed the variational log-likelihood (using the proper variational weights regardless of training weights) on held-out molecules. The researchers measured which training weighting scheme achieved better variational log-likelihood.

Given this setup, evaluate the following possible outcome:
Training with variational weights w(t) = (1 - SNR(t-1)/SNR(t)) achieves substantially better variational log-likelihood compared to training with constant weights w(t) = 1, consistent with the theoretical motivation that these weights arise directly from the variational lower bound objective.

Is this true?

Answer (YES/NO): NO